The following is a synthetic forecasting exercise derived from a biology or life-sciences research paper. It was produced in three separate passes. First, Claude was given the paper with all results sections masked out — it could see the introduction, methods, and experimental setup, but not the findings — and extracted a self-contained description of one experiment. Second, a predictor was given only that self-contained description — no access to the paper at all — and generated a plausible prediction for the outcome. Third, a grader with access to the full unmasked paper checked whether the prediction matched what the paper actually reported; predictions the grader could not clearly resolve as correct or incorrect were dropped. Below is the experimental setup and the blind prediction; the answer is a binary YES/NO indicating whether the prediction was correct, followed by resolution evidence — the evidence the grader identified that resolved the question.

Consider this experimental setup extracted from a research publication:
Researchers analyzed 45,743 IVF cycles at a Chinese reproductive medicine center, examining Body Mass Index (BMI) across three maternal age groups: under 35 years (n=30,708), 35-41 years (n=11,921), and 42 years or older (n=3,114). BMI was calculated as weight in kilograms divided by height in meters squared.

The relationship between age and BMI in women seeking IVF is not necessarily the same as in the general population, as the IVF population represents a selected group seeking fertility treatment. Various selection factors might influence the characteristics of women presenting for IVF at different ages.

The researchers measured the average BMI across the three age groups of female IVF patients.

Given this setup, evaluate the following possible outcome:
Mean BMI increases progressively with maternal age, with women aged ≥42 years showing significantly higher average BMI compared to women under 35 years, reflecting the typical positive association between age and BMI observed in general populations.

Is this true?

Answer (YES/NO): YES